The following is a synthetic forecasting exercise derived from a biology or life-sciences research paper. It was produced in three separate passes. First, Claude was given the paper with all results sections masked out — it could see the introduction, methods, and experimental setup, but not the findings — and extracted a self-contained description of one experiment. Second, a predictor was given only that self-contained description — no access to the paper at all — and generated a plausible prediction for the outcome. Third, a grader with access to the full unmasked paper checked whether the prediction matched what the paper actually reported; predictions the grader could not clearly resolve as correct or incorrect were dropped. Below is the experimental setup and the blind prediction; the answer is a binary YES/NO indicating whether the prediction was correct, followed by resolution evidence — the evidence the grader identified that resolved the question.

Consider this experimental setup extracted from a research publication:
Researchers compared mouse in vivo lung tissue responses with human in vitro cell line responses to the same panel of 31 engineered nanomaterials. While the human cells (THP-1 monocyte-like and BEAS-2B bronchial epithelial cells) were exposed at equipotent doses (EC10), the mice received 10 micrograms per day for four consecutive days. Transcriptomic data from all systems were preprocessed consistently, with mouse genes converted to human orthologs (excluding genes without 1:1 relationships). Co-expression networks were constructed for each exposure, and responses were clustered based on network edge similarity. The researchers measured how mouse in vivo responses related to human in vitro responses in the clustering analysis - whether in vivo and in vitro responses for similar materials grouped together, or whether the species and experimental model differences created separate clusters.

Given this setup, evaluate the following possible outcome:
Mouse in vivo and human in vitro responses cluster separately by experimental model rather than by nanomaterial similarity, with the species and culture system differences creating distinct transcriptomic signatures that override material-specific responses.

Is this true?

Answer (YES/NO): YES